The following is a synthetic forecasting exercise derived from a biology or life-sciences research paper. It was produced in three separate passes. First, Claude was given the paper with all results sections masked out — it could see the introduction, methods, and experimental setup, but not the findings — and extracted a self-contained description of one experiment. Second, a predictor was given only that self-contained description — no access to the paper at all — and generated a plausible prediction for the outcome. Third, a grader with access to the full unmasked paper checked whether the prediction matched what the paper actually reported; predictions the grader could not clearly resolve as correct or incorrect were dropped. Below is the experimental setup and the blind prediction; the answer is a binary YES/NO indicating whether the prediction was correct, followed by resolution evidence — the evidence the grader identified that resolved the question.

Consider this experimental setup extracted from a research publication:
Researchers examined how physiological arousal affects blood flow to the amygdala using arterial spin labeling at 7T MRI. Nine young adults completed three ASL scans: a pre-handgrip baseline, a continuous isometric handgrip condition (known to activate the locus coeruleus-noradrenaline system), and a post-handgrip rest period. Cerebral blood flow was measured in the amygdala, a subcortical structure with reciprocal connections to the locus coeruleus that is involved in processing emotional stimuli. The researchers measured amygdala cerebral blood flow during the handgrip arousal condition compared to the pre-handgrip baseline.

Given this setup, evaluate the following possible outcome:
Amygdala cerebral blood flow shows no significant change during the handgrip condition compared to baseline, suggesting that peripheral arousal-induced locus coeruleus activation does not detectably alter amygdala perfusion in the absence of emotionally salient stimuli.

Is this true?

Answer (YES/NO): NO